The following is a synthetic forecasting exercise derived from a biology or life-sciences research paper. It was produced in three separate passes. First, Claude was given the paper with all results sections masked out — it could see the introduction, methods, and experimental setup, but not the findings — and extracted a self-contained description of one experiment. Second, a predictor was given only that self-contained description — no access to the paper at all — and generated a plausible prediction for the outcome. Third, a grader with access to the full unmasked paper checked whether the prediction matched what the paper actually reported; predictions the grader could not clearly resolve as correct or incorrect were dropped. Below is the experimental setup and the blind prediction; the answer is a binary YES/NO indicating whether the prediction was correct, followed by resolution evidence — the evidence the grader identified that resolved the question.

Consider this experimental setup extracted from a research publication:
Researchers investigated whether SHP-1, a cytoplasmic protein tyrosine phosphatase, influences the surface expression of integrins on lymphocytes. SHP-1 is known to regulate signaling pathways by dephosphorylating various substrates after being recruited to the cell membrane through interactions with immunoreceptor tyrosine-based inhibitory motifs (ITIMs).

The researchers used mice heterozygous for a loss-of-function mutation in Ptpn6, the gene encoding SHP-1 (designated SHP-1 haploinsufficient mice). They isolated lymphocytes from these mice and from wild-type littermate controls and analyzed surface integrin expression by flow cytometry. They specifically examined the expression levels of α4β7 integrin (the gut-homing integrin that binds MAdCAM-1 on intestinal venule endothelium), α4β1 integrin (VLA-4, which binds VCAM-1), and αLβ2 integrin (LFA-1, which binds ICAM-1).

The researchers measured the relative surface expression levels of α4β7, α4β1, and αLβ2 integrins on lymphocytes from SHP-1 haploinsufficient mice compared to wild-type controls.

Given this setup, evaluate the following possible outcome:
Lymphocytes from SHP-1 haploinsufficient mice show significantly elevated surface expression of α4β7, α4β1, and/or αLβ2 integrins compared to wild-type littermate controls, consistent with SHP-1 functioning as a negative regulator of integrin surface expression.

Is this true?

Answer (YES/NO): NO